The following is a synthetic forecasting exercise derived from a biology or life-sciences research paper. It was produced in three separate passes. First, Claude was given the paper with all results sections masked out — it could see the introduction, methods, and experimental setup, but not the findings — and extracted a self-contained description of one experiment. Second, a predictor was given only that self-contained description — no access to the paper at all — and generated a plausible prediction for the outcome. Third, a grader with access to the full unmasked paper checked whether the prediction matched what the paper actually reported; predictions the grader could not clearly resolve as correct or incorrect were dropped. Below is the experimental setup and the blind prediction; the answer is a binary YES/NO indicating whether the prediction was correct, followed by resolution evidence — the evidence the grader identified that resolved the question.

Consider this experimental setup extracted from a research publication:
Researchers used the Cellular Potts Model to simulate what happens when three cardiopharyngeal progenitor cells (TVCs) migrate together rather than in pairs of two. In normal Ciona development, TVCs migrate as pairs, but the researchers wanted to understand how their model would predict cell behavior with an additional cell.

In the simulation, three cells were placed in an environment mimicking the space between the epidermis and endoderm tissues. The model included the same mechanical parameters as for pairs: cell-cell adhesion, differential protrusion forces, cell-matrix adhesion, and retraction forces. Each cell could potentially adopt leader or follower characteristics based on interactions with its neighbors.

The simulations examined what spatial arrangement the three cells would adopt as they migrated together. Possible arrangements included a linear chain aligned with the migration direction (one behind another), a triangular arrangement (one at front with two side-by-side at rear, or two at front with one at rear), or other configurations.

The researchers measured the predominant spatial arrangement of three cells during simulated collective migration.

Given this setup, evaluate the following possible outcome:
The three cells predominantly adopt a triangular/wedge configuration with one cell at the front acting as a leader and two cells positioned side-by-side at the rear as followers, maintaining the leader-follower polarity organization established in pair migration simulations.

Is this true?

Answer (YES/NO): NO